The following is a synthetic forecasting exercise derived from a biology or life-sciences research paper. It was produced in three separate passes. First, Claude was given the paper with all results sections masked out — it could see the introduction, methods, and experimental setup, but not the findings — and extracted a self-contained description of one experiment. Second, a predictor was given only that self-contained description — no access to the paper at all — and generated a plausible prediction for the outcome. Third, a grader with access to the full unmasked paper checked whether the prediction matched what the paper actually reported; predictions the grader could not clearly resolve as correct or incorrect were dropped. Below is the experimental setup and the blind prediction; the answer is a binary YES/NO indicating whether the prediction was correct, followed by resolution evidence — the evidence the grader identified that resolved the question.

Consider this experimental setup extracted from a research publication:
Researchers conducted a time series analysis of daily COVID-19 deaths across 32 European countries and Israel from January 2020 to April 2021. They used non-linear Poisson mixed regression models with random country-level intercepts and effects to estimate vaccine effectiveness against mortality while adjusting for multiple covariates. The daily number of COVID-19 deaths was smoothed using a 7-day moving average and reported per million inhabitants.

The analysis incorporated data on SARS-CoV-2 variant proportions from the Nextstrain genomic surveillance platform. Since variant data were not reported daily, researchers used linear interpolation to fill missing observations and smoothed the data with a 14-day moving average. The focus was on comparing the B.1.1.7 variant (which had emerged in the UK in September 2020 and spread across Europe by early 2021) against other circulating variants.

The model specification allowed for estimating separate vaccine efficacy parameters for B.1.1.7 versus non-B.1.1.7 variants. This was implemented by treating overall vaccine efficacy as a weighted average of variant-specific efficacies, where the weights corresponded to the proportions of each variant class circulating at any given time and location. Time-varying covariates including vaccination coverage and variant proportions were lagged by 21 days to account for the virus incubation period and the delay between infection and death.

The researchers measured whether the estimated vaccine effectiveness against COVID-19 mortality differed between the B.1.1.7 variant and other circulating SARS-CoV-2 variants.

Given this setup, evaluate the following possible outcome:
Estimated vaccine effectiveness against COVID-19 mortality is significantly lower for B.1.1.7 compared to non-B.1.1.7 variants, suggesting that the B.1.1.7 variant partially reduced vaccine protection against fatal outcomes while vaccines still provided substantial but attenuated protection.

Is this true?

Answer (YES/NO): NO